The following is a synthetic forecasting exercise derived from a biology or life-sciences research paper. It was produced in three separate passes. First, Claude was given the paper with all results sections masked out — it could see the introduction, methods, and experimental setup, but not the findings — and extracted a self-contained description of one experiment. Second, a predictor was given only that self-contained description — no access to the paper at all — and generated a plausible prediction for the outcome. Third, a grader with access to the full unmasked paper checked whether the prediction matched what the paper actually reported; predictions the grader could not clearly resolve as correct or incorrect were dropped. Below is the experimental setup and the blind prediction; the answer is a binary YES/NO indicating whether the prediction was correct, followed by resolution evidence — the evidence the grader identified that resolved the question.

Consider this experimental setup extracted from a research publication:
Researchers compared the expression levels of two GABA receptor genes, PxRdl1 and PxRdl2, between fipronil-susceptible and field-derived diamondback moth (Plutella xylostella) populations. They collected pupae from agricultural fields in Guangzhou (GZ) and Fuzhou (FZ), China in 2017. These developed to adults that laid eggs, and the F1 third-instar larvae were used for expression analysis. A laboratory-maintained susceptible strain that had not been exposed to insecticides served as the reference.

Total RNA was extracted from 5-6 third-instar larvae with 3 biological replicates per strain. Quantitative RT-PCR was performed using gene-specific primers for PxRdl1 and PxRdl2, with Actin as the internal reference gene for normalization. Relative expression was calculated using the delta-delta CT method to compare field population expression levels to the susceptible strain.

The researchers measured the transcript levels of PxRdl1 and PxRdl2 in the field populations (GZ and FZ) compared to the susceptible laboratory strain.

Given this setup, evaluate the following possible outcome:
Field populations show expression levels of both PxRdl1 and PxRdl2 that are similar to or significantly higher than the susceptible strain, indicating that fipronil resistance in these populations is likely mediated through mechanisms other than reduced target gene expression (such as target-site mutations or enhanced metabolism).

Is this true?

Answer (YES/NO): NO